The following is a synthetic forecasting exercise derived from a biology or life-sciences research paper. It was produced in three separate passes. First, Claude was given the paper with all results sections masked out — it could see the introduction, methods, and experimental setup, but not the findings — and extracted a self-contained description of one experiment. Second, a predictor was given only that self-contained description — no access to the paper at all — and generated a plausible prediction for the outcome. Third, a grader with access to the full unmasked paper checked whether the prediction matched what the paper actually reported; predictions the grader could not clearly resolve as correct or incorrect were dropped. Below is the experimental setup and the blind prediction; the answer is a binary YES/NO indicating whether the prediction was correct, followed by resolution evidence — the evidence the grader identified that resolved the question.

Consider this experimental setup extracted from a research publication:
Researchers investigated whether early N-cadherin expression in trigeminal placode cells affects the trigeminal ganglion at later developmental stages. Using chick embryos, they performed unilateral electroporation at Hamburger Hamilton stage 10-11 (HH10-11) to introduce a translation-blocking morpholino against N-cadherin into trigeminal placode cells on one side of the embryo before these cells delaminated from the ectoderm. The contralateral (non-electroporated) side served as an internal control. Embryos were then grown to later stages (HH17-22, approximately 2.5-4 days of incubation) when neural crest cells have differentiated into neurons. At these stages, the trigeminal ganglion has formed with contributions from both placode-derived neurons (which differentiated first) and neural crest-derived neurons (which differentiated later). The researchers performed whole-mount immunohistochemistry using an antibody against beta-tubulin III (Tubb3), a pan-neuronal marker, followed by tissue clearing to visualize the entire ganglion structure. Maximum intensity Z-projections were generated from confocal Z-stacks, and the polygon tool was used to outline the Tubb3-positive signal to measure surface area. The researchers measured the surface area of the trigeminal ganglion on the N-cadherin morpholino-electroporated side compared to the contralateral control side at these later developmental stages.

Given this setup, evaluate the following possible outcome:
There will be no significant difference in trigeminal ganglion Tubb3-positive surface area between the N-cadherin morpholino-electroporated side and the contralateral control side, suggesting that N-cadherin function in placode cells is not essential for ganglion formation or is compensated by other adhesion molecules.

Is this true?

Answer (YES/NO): NO